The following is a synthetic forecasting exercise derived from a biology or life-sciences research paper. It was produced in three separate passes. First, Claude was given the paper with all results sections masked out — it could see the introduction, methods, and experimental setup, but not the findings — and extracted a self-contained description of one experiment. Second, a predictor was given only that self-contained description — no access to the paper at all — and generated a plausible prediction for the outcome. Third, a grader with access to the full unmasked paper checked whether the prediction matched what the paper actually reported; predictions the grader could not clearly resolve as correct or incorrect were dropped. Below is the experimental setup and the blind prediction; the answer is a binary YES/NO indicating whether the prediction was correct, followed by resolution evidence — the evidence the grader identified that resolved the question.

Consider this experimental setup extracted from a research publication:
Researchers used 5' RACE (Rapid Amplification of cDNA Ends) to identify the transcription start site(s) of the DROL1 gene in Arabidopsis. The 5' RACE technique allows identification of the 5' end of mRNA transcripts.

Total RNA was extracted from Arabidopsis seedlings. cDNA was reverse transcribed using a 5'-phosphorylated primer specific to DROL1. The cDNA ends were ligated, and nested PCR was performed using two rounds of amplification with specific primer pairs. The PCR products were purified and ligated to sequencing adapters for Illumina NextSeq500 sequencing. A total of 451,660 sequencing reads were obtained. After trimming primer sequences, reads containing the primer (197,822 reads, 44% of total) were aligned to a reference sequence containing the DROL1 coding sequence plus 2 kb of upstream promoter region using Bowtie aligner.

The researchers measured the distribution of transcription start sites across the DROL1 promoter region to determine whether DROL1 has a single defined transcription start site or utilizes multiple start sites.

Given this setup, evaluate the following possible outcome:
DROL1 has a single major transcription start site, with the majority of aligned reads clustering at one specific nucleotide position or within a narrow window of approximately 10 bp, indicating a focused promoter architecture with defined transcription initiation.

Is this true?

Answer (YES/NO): NO